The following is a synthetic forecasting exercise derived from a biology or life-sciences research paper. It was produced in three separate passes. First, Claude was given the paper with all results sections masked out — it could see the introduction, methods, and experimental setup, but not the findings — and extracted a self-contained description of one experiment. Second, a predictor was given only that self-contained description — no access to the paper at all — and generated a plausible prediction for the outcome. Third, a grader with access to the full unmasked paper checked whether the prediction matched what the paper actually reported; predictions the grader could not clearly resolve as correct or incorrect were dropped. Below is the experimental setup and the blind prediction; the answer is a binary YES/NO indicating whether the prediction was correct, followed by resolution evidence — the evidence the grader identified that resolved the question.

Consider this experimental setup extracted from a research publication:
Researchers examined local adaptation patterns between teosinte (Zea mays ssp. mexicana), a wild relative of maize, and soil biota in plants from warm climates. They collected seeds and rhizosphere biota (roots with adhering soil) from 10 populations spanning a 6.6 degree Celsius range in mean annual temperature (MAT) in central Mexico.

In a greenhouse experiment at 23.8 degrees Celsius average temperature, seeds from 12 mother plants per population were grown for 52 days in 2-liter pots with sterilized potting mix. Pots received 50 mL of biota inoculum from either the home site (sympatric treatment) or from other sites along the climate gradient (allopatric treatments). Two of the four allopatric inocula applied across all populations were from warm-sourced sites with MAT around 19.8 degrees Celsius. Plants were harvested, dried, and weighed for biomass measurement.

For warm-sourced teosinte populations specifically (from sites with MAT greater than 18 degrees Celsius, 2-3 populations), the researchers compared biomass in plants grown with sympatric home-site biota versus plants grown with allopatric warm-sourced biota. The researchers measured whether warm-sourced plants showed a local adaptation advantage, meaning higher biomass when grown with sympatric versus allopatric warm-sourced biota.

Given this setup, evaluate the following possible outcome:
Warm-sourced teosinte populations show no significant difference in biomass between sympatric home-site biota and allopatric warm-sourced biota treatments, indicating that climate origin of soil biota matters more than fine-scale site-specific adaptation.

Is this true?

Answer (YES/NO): YES